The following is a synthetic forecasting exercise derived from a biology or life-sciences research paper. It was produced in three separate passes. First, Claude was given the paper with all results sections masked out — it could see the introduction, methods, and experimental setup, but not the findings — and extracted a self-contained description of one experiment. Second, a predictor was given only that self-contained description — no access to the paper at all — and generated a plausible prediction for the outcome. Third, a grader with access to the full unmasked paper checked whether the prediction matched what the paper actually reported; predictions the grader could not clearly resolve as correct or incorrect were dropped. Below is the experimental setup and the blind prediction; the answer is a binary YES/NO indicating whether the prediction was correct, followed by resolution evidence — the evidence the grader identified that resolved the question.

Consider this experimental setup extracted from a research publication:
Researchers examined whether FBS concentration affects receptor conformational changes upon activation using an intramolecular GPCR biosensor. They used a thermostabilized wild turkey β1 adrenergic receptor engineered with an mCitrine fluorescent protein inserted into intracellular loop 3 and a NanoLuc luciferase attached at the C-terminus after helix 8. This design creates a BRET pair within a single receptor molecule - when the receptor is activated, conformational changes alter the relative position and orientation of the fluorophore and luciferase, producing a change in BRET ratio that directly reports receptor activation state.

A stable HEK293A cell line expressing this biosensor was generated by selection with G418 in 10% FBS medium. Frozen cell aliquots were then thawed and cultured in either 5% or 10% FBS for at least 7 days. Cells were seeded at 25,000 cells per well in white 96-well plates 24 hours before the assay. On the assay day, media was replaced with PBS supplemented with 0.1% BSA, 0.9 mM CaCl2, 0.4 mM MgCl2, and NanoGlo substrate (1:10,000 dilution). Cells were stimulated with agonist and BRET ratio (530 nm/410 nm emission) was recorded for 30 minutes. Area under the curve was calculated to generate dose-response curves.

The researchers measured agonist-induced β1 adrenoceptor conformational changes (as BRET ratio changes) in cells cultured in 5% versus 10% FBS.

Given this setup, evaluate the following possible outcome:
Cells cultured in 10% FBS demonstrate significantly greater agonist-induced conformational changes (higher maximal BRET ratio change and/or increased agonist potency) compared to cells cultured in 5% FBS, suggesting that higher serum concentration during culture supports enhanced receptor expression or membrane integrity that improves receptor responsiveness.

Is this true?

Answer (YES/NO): NO